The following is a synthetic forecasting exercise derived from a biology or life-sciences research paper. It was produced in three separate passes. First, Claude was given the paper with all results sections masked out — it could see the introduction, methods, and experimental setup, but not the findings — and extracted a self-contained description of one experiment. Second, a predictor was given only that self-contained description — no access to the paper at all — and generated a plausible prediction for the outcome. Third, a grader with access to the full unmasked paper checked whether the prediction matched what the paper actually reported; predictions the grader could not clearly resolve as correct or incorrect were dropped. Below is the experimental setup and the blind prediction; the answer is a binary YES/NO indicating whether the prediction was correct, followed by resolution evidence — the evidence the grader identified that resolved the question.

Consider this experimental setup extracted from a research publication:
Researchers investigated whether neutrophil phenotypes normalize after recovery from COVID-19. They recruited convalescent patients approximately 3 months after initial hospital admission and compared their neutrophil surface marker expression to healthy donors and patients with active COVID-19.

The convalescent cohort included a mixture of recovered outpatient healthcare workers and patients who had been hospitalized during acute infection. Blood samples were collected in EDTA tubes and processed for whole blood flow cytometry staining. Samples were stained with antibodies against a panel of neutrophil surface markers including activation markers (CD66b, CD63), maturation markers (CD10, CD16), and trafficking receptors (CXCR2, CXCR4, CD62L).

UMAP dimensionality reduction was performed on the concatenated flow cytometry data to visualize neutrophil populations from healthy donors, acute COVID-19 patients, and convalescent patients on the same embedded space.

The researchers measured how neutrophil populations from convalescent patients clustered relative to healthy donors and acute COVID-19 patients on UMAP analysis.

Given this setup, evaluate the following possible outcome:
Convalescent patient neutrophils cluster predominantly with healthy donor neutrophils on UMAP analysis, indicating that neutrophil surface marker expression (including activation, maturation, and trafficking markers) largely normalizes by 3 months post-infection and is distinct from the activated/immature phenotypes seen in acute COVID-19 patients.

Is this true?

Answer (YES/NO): NO